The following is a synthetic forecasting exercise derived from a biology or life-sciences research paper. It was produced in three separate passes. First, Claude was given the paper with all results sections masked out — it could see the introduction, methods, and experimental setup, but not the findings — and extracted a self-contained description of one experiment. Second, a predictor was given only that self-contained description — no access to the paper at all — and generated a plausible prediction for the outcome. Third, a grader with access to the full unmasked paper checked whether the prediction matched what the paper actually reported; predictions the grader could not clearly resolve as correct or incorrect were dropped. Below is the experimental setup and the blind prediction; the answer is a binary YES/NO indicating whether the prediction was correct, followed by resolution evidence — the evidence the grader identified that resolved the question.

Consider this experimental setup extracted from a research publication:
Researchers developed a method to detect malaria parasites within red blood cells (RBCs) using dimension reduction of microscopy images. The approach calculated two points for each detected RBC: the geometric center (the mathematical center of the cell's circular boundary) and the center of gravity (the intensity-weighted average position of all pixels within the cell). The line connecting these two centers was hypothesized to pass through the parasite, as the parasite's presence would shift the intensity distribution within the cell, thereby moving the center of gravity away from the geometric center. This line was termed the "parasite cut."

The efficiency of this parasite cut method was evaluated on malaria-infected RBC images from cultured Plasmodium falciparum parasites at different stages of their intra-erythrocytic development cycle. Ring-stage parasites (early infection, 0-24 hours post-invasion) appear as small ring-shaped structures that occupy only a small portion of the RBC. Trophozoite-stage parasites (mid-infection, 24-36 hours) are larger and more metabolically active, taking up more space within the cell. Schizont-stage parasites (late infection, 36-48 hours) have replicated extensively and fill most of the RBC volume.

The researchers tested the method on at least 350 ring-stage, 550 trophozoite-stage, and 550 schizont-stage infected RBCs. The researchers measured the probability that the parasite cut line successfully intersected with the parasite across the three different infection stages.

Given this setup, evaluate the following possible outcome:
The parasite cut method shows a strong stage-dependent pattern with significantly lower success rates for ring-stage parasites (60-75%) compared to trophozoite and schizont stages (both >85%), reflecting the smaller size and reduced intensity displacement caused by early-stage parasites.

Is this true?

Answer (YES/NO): NO